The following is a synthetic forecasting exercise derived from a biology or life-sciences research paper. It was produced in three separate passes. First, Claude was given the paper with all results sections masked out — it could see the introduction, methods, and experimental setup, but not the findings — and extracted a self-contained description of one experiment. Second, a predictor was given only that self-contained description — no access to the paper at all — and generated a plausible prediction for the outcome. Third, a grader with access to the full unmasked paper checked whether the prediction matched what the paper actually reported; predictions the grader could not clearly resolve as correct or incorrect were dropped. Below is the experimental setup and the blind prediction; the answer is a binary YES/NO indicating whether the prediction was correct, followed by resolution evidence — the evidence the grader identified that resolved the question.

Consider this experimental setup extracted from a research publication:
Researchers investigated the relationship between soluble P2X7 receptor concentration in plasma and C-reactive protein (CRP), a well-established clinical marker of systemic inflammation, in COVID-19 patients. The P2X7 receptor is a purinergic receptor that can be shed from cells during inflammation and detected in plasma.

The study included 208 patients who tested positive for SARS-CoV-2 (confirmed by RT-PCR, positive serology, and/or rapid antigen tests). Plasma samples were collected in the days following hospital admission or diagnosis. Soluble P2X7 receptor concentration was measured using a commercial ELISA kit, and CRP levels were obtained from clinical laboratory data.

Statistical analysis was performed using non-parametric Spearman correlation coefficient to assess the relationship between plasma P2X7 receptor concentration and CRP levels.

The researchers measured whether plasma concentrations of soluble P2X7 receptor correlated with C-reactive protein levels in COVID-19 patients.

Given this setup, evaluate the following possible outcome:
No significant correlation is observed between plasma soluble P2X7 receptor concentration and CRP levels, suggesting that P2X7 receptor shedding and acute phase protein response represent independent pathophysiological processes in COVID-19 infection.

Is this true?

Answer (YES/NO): NO